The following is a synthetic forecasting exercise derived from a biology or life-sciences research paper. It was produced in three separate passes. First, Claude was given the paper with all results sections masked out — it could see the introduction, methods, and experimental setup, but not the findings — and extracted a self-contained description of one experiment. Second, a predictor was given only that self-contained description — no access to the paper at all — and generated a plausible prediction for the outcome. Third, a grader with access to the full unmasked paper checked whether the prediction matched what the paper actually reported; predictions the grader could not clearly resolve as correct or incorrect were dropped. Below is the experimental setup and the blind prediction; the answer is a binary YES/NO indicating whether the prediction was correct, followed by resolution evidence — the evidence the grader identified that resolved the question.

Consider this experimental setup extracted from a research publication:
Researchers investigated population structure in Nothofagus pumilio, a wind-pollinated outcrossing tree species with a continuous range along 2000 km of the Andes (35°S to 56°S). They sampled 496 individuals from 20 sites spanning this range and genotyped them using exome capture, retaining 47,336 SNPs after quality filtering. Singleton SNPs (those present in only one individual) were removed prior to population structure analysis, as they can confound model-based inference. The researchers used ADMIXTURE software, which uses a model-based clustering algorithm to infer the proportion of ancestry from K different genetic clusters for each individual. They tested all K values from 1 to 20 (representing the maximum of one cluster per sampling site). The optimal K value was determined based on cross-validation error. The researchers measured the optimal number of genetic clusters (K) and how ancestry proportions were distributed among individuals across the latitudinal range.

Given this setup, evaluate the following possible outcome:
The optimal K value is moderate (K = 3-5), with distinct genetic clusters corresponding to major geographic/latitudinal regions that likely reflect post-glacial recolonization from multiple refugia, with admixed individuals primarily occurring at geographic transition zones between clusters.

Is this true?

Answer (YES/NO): NO